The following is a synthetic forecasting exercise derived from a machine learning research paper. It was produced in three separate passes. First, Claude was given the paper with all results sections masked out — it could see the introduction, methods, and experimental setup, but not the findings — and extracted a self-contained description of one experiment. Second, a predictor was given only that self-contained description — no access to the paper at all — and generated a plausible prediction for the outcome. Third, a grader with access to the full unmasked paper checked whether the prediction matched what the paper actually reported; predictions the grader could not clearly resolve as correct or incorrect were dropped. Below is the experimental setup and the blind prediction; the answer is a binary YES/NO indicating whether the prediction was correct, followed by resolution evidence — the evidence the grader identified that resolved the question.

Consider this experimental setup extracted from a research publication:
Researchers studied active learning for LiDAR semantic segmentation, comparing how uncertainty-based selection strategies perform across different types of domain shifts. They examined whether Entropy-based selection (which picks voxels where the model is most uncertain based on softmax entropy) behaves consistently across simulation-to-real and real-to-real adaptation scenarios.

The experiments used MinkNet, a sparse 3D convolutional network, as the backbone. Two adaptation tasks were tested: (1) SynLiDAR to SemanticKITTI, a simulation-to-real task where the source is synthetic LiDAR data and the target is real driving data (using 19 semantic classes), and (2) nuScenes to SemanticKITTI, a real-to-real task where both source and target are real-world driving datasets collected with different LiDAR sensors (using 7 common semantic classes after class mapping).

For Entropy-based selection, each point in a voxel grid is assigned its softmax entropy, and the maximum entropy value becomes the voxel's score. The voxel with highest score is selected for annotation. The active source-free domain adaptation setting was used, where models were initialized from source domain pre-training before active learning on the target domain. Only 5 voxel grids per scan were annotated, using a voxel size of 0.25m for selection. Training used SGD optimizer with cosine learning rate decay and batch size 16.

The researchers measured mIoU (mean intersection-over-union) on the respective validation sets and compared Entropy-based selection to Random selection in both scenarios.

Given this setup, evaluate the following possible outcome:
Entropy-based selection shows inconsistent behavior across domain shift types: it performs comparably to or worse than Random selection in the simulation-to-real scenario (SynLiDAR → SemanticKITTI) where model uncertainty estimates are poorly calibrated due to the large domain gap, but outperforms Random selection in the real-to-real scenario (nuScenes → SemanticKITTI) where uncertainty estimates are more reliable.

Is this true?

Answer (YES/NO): NO